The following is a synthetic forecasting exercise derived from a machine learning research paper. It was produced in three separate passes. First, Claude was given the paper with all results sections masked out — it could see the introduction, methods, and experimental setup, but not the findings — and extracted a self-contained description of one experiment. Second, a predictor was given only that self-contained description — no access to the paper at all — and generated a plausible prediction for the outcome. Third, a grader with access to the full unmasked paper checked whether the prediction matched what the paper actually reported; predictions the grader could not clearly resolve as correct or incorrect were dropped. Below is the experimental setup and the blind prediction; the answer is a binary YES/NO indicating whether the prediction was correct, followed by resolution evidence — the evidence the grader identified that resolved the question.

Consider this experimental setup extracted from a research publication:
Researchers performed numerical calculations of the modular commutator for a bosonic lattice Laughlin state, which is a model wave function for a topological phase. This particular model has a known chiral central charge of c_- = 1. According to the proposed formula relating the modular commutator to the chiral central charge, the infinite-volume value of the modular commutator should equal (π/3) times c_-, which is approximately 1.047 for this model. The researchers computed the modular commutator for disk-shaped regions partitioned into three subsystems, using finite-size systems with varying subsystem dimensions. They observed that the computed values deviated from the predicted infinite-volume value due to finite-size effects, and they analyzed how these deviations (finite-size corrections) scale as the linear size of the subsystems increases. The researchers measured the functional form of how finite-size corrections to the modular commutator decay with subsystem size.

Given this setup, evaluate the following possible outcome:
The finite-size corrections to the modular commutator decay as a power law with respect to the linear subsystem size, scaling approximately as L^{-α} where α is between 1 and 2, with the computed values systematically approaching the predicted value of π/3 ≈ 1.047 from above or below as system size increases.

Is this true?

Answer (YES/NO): NO